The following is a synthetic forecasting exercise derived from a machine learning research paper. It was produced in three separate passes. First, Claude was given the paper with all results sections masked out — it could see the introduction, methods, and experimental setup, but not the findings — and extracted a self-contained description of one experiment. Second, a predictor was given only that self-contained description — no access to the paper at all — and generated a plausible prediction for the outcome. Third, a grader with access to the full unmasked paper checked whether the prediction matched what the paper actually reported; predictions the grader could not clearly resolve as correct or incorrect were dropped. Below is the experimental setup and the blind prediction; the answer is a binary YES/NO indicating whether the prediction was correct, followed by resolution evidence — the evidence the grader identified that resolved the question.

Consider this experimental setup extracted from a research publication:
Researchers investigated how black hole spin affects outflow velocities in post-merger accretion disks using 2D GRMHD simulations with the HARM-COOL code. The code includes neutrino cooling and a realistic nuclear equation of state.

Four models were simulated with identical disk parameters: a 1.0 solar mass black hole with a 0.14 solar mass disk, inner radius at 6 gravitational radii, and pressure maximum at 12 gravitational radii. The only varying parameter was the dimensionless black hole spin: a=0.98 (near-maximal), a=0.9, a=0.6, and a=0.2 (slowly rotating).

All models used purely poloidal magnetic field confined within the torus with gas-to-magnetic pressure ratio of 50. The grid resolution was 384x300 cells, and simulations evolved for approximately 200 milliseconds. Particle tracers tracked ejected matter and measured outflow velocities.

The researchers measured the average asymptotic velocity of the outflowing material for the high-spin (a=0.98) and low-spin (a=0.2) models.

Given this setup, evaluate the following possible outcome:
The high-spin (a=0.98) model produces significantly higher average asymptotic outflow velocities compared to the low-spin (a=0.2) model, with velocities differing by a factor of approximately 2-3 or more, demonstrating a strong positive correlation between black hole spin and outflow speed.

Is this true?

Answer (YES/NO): NO